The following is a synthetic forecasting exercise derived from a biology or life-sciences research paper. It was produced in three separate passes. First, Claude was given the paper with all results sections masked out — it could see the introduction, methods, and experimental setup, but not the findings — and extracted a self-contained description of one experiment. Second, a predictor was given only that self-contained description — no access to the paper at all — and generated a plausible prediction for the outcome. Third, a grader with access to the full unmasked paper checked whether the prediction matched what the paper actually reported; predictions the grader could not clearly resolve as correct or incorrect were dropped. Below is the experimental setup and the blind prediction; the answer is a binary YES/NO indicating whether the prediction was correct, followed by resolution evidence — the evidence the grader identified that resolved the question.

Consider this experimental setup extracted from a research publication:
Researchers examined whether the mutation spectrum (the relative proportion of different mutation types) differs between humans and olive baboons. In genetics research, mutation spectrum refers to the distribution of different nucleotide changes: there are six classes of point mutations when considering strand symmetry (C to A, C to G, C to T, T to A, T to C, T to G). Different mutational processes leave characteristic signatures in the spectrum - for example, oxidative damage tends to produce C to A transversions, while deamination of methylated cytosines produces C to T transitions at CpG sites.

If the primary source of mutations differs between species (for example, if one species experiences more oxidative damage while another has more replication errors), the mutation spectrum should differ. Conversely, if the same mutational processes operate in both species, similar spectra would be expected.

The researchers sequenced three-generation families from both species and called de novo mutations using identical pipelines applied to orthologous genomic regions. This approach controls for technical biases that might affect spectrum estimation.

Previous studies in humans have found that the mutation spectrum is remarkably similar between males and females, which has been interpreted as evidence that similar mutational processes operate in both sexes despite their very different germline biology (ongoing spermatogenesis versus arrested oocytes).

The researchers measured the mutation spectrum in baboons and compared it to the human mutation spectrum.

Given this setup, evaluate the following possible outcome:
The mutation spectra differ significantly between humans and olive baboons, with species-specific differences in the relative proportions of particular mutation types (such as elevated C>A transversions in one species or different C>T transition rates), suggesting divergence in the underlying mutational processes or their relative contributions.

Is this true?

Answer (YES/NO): NO